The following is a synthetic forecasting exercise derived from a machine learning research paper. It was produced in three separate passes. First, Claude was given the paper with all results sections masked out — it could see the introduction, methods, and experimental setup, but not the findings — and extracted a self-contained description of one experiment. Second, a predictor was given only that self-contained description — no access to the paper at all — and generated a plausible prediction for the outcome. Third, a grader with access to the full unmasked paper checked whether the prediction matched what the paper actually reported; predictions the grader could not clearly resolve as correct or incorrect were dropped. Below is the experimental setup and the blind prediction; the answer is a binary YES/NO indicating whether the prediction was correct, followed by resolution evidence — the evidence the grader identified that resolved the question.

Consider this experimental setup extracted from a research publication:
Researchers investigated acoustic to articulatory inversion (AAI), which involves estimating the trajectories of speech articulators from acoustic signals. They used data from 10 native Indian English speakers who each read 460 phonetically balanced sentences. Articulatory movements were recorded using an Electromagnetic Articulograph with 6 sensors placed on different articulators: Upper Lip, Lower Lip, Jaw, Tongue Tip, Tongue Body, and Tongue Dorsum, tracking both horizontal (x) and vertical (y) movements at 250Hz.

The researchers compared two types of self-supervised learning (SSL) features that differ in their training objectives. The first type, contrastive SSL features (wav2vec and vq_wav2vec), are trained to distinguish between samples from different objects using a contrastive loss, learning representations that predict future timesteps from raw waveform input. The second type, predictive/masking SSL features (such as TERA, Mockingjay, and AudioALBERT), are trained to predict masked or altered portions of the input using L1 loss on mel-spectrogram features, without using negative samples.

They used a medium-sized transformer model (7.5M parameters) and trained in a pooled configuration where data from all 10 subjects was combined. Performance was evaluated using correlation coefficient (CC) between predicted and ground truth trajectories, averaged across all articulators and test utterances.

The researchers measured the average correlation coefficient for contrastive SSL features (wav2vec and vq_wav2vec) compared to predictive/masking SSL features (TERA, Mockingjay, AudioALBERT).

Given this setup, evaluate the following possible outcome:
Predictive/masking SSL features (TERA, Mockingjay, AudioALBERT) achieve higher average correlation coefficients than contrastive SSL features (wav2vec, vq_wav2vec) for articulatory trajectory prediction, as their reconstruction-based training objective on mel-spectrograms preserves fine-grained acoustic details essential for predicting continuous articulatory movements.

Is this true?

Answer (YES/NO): YES